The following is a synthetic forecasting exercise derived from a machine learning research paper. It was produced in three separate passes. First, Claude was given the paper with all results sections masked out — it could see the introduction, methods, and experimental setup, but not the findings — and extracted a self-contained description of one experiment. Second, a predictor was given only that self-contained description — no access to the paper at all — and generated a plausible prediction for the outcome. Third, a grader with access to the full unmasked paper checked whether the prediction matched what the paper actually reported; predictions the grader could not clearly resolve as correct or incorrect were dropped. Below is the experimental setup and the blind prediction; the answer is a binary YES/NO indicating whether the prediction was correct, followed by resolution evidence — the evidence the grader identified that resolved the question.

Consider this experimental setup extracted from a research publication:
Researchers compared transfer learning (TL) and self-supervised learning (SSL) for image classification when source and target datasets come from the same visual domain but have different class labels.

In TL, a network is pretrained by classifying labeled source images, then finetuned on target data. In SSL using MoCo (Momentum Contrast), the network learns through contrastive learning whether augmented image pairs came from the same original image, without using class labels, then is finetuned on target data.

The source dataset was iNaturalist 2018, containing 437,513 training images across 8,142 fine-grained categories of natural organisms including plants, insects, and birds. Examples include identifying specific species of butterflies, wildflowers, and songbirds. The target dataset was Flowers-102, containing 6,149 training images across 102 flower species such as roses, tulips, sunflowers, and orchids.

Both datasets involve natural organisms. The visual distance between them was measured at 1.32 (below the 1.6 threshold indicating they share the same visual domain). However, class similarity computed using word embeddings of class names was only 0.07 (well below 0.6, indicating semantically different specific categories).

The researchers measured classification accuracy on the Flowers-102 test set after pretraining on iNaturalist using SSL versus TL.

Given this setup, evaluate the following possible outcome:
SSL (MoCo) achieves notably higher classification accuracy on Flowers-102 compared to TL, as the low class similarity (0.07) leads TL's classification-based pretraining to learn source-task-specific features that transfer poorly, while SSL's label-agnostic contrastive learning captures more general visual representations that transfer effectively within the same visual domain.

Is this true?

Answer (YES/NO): NO